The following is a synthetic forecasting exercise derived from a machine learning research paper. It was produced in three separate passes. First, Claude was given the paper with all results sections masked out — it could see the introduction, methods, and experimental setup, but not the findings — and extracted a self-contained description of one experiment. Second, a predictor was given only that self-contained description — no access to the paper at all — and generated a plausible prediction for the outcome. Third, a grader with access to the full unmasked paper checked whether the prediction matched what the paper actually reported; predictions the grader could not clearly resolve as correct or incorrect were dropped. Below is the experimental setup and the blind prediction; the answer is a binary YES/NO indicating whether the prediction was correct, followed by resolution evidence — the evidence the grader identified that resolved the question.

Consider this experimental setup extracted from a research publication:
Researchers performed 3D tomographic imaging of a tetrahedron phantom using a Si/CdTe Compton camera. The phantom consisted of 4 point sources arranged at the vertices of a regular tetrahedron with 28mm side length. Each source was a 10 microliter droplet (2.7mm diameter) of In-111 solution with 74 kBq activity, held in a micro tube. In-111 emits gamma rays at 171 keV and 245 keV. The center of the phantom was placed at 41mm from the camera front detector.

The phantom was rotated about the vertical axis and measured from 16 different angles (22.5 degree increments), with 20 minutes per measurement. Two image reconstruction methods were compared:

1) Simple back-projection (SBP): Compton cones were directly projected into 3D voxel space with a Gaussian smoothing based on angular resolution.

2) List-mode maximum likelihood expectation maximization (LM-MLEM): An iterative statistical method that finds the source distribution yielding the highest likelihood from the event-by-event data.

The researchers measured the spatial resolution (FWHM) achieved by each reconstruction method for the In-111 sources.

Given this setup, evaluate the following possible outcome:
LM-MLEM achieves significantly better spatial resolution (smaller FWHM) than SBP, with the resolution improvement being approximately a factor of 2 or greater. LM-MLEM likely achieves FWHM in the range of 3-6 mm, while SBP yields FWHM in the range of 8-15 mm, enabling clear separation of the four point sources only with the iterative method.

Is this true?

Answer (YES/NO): NO